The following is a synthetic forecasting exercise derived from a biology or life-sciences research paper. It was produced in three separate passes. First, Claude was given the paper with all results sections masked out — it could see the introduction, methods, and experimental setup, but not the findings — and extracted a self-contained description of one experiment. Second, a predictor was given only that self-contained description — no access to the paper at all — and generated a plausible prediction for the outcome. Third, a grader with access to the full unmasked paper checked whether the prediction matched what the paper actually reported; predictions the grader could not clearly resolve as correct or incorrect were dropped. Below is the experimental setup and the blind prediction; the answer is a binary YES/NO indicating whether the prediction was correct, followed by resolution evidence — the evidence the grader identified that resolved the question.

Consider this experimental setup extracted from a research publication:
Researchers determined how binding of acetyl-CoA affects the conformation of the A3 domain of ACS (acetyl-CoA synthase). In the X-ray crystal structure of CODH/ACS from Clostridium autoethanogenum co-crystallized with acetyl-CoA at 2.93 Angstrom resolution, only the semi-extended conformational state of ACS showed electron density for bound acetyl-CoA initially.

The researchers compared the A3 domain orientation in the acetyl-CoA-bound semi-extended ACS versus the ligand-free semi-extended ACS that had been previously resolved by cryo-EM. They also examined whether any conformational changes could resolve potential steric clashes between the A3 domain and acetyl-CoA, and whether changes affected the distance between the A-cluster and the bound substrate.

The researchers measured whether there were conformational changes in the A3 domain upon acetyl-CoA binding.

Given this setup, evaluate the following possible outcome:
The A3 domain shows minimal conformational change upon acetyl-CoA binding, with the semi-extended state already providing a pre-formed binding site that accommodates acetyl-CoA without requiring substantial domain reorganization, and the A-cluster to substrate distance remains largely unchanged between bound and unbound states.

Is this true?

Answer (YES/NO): NO